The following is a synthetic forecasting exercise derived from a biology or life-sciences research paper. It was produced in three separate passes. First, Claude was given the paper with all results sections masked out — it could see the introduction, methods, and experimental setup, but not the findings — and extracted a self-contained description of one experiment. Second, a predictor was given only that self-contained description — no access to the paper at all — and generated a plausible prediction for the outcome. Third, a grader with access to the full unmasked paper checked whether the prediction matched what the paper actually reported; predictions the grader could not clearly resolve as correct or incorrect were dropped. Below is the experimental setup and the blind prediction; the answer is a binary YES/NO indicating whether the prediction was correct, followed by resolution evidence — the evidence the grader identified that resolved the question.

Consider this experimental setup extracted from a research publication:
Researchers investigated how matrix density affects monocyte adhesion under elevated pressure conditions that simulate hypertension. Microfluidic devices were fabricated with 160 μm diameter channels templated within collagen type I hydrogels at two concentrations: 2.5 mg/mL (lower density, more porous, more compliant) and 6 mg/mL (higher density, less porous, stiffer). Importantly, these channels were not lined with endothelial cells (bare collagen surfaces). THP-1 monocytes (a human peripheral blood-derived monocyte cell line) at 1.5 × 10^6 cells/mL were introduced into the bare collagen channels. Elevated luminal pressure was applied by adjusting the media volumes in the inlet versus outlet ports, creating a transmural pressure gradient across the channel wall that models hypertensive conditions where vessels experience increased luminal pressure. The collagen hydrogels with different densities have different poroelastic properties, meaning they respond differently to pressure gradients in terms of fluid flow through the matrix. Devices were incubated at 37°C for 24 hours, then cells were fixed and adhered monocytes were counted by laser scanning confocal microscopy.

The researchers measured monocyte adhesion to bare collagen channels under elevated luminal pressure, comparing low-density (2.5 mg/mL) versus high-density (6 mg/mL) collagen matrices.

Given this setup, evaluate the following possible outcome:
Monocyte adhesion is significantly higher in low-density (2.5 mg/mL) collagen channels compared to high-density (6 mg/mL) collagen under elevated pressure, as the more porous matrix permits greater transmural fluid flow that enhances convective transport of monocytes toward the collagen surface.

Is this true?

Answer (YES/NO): YES